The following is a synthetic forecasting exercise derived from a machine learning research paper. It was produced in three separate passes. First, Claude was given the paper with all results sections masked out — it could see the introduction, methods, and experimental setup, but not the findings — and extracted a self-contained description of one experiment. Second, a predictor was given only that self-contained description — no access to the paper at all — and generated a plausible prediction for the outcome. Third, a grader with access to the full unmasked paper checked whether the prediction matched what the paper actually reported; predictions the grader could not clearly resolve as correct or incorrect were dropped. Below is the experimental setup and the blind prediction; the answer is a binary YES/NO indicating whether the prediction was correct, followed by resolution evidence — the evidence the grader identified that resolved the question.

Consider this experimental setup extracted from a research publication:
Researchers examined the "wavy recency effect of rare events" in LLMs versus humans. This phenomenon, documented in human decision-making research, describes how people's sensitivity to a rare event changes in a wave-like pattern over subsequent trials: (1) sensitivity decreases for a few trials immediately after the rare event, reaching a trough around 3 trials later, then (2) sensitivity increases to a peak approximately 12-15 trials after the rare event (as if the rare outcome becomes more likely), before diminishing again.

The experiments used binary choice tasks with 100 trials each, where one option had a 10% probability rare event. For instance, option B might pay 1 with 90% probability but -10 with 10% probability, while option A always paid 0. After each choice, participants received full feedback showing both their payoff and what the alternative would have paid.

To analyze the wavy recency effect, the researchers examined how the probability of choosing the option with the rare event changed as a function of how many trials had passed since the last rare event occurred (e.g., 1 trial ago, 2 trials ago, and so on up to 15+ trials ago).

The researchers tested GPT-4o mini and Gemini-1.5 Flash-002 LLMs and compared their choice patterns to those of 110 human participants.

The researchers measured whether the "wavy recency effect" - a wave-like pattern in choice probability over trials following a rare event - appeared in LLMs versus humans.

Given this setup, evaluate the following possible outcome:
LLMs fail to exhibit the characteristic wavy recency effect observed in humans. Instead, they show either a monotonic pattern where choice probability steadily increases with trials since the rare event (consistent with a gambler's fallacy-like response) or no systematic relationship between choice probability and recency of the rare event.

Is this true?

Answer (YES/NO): NO